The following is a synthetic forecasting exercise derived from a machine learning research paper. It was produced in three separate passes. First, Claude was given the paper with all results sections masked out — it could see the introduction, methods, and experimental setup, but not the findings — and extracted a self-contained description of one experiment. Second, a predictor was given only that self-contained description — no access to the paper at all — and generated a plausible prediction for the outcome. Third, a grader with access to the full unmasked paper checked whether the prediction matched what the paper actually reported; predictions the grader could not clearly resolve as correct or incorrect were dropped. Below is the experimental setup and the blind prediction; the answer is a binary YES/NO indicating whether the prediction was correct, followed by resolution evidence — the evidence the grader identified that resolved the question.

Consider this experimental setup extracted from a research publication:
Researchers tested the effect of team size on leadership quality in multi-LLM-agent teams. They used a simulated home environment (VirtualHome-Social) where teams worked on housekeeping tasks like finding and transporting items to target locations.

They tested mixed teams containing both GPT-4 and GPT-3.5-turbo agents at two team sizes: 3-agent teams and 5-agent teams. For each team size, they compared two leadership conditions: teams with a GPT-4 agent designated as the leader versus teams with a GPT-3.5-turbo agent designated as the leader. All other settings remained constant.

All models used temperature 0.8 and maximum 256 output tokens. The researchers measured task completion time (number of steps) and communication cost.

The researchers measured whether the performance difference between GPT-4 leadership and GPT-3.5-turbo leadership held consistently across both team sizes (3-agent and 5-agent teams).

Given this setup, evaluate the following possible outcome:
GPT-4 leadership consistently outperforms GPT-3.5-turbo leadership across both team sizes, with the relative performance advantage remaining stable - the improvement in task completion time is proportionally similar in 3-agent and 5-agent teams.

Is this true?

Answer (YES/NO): NO